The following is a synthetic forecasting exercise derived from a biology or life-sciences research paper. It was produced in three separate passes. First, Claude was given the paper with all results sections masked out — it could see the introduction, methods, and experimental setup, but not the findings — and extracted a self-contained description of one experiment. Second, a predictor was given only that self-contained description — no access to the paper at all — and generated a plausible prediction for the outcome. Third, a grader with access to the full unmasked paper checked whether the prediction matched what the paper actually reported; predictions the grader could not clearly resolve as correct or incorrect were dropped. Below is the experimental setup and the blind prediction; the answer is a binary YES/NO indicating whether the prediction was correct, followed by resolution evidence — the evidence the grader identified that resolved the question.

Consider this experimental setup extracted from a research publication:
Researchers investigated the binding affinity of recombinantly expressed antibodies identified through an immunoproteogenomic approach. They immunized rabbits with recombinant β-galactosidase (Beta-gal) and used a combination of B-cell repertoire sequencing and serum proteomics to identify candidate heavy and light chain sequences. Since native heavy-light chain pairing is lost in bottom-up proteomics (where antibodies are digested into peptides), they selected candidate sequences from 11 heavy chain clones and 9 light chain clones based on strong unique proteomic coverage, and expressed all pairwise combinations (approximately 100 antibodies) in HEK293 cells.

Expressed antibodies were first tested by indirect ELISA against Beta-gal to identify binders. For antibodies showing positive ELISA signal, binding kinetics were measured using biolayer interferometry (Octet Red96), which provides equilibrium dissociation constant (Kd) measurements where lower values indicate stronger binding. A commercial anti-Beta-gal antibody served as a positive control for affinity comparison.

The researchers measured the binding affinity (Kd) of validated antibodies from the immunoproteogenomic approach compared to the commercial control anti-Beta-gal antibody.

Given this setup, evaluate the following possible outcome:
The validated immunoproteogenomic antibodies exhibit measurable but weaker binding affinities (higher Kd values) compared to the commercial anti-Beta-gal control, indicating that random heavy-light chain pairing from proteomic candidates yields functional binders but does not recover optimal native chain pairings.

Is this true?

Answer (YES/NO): NO